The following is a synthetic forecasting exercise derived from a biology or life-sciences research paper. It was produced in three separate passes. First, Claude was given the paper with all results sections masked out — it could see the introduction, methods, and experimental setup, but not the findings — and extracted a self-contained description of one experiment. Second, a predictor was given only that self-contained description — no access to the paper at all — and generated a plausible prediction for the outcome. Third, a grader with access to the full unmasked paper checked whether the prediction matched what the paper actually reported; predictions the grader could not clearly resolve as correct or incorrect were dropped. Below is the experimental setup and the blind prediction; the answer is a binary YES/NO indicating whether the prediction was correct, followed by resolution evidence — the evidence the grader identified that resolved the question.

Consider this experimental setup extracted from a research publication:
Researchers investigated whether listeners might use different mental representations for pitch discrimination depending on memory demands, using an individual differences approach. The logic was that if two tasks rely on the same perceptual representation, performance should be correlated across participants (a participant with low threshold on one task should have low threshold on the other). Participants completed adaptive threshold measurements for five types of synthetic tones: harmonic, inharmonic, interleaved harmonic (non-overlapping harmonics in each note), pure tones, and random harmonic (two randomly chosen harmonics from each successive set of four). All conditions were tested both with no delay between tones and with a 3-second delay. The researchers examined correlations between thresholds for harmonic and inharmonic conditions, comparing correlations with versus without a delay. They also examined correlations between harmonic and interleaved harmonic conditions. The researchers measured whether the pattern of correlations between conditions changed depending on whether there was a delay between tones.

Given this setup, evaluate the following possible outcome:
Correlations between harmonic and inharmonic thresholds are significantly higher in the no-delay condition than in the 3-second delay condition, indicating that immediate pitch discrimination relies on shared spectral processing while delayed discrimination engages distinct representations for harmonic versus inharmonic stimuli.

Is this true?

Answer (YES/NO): YES